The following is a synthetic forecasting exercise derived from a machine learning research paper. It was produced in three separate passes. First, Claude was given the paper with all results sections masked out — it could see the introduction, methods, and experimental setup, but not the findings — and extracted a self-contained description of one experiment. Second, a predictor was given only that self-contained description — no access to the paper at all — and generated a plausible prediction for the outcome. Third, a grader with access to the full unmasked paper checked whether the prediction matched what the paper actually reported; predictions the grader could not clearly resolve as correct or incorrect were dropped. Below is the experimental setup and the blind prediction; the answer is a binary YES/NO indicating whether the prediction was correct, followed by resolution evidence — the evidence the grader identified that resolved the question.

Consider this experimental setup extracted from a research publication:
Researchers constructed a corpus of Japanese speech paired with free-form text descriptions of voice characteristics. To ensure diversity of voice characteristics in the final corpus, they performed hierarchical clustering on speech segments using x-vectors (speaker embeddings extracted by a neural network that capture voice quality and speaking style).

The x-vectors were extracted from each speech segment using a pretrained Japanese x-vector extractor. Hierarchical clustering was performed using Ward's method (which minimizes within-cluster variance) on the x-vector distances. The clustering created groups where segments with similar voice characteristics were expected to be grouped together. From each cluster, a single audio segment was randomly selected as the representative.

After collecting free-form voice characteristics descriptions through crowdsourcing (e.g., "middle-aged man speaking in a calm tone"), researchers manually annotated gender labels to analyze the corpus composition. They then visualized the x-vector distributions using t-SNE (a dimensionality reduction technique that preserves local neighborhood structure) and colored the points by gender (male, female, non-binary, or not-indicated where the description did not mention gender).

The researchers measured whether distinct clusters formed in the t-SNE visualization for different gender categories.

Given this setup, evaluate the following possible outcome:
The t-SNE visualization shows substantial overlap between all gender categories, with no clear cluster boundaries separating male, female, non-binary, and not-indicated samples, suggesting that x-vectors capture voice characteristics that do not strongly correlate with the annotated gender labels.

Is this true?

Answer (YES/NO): NO